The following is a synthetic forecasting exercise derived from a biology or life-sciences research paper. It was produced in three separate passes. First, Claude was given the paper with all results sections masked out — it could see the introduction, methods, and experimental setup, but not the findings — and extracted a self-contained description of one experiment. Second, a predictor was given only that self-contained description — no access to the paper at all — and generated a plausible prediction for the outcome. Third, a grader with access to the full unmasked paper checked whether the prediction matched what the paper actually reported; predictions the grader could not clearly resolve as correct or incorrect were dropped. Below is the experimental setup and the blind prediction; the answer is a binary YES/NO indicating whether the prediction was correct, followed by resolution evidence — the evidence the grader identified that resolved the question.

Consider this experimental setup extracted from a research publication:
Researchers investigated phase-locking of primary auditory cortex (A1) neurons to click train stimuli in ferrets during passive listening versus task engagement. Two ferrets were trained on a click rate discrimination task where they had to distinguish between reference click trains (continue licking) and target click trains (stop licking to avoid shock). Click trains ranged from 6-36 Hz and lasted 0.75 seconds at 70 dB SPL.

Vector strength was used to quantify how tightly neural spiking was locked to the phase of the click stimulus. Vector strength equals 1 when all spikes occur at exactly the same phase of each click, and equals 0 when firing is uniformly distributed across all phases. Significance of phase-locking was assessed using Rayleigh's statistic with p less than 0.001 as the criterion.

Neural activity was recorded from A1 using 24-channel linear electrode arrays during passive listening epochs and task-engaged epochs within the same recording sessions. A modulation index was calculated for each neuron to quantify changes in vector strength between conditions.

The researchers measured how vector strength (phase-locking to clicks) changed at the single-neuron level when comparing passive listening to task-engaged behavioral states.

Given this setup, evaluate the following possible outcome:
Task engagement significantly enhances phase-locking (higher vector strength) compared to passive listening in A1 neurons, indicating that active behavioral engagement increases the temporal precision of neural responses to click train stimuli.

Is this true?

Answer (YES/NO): NO